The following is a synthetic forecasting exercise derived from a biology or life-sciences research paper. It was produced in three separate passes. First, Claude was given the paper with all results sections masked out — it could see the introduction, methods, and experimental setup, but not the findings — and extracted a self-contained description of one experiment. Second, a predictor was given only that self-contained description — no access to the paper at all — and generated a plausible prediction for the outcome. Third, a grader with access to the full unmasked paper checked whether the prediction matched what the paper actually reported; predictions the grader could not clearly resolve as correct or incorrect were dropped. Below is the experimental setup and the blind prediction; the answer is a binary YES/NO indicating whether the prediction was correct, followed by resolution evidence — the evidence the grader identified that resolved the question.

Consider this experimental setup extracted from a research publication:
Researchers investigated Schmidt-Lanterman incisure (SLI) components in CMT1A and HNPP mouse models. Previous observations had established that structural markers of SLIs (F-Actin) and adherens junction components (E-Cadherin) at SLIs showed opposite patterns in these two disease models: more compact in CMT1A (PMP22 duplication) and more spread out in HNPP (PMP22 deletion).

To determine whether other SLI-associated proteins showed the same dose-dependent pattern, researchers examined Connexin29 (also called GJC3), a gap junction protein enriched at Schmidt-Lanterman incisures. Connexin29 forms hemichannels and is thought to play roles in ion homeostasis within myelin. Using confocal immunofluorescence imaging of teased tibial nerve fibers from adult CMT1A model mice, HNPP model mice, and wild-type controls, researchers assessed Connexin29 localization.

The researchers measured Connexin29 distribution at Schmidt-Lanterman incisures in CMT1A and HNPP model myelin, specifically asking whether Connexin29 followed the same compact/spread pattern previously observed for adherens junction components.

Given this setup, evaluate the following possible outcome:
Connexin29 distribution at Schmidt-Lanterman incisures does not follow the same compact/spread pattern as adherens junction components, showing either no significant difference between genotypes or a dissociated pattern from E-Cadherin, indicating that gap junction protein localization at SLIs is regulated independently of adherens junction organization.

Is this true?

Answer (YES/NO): YES